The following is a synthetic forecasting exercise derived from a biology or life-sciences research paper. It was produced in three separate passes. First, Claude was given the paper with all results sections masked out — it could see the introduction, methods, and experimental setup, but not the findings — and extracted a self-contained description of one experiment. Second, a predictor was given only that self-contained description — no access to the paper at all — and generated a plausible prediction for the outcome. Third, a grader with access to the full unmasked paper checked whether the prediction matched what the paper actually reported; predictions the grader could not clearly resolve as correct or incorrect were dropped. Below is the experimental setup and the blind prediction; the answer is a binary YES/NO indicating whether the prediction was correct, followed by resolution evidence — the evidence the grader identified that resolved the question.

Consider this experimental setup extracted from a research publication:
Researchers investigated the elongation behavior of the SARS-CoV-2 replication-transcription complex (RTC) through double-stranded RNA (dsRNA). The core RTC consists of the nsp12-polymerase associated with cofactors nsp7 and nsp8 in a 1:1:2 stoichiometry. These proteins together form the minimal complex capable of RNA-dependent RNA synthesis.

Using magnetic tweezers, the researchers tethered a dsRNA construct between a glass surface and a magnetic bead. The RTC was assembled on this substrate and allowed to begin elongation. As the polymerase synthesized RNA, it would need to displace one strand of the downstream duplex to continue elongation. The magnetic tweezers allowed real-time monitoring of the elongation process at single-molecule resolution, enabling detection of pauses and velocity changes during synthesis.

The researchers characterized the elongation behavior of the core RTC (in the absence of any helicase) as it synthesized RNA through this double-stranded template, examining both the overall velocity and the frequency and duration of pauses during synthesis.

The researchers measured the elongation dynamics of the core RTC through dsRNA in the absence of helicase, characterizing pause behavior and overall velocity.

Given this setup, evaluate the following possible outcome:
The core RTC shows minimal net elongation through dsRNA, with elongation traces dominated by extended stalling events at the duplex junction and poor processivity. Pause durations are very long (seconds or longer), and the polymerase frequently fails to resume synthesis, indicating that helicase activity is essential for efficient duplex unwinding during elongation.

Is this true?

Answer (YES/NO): NO